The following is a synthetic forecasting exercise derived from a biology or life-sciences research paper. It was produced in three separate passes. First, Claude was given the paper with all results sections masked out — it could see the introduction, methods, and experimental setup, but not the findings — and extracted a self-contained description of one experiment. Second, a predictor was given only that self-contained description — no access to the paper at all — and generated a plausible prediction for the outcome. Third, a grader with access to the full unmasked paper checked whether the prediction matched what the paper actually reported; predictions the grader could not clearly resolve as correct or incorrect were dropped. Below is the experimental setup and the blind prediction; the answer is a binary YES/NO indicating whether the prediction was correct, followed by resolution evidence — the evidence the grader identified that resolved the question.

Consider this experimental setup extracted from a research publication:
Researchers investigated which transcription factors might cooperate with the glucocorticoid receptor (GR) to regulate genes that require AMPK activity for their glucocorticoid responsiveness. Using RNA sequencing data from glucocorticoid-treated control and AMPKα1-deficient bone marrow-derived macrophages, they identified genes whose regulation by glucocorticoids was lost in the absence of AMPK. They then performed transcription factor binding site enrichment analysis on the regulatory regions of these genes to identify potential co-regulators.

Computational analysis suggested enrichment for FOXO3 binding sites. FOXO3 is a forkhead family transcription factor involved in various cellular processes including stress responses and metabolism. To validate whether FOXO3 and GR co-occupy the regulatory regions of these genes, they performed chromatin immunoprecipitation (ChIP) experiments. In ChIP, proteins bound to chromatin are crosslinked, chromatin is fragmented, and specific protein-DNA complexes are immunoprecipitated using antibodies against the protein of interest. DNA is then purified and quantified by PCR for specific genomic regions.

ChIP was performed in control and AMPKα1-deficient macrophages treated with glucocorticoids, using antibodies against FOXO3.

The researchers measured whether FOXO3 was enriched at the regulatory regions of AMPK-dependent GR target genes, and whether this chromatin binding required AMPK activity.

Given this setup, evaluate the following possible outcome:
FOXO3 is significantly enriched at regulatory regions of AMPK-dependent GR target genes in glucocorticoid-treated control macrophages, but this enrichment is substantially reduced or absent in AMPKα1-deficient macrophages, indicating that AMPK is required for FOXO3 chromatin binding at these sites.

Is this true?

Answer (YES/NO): YES